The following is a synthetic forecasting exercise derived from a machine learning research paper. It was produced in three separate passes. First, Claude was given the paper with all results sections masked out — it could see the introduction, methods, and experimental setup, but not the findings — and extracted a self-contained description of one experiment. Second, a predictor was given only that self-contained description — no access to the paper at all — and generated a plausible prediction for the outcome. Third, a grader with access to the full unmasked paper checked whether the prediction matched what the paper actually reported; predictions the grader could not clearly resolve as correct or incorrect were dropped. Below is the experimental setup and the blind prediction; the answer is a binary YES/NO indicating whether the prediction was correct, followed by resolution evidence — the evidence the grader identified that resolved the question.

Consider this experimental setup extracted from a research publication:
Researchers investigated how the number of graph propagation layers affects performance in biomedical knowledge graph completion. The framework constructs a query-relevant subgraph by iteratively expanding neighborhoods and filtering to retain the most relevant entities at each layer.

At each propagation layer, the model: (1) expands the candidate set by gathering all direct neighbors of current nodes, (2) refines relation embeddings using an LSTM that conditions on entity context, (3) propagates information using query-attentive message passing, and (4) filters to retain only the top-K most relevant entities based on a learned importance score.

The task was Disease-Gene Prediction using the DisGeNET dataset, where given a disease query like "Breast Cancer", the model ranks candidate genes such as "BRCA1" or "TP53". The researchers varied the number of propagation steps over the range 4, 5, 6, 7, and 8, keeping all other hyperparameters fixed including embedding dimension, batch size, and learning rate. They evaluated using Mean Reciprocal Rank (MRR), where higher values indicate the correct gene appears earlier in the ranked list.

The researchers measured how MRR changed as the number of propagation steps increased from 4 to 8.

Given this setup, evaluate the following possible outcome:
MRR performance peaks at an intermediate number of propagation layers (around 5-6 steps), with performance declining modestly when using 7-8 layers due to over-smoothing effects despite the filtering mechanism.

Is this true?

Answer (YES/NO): YES